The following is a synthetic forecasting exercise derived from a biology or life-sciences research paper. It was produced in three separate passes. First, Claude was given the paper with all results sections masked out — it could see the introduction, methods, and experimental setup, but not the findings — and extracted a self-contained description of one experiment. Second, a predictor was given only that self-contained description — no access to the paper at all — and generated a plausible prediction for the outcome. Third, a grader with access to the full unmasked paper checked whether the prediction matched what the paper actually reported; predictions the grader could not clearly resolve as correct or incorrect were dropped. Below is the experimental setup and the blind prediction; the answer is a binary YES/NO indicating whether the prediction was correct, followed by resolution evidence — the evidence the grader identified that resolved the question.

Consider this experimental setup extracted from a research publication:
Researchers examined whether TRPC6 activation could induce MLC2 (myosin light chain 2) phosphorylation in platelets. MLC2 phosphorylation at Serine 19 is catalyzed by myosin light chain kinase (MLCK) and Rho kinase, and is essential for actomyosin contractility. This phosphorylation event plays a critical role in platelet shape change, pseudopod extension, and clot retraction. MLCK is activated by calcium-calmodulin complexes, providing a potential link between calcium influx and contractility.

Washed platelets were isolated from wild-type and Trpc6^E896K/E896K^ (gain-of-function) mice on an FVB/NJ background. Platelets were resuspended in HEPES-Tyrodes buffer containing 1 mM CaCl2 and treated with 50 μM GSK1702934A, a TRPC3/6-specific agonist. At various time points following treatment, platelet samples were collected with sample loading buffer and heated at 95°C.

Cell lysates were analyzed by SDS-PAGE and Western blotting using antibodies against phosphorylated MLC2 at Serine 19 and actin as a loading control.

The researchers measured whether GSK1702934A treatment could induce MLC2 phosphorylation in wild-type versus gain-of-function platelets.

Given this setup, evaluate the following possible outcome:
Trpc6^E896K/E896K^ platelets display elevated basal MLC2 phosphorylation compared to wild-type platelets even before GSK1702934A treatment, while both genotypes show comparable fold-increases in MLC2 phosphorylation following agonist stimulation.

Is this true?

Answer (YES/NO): NO